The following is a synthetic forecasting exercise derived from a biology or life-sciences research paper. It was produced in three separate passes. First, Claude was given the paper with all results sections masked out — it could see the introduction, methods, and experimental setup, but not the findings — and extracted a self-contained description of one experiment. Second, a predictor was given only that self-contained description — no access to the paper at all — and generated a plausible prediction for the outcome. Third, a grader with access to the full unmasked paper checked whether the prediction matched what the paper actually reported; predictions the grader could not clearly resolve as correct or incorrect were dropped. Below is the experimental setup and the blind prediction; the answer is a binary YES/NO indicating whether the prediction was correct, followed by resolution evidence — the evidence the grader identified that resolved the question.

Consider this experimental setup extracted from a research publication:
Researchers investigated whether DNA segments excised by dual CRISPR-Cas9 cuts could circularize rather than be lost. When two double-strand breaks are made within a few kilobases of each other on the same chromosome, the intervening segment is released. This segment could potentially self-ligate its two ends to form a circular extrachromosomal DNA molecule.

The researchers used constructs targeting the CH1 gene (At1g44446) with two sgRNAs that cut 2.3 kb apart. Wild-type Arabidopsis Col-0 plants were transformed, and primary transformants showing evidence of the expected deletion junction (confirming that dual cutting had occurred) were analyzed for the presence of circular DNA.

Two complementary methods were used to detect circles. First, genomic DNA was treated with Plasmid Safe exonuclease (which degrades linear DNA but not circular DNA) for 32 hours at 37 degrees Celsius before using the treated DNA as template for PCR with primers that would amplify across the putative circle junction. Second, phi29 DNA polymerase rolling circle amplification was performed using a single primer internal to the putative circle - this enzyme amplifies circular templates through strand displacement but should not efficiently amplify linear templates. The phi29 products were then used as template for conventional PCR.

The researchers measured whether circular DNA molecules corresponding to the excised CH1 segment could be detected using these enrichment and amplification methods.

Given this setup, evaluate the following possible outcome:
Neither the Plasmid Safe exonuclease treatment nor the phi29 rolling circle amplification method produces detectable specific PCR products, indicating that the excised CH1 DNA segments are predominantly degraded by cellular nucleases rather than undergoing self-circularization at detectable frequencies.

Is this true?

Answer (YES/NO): NO